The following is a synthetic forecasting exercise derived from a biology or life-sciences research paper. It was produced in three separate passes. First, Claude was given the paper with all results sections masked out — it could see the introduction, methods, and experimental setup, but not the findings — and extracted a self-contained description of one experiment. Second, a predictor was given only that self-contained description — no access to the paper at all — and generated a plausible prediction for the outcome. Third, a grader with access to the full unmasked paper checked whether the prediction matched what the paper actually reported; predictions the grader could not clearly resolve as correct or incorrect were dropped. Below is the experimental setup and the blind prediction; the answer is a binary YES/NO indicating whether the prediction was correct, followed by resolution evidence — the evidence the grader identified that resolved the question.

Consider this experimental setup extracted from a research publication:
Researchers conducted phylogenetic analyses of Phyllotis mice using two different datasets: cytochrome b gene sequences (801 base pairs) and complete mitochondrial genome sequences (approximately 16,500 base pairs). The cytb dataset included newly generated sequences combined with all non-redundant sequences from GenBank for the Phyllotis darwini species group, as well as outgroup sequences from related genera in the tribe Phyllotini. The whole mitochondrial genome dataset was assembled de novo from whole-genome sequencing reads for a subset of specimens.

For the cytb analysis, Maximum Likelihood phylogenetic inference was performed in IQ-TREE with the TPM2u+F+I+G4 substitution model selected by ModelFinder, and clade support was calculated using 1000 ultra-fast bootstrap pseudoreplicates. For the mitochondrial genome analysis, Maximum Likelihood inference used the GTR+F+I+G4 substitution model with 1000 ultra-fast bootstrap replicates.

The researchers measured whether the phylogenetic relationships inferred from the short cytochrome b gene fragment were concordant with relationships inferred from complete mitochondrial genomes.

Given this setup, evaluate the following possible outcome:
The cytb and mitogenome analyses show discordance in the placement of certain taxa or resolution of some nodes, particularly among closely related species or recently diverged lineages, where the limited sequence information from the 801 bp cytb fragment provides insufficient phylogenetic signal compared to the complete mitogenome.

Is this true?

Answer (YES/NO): NO